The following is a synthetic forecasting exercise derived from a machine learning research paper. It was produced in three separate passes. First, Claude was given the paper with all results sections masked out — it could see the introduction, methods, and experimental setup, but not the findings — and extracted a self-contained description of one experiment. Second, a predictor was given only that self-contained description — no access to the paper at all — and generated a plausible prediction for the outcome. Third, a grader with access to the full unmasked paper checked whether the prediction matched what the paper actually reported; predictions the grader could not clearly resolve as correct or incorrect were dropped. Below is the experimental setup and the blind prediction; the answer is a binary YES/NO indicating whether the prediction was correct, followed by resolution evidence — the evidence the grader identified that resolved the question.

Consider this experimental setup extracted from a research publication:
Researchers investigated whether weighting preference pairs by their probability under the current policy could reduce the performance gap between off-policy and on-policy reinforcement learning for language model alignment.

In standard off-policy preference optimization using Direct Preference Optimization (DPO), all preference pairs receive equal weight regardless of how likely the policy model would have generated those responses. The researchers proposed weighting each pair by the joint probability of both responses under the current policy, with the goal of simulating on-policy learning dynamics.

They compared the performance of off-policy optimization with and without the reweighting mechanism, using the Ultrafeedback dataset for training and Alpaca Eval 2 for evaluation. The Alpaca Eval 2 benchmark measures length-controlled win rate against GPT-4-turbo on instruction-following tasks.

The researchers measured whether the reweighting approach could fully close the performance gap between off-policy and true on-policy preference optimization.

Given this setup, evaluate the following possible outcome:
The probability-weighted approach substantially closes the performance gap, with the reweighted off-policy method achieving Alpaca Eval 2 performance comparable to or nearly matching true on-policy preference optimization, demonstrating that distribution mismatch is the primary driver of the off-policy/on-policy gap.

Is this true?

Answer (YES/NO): NO